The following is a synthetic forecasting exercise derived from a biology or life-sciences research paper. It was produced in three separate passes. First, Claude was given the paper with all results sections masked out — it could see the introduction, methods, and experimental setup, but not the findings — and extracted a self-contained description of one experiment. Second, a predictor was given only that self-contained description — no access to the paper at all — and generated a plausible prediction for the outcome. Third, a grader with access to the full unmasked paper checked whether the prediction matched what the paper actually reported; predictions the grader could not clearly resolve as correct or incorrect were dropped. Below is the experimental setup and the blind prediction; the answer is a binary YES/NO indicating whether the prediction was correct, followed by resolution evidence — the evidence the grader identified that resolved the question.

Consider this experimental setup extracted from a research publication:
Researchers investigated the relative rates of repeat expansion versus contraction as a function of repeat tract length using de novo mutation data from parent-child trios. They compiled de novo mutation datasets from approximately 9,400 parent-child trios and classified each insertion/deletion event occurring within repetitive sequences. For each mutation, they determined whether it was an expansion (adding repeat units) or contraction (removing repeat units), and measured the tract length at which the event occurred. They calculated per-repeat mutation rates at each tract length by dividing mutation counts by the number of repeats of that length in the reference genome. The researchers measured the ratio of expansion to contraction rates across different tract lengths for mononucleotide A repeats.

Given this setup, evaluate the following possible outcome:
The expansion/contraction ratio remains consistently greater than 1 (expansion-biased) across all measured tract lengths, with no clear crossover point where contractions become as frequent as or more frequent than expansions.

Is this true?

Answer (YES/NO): NO